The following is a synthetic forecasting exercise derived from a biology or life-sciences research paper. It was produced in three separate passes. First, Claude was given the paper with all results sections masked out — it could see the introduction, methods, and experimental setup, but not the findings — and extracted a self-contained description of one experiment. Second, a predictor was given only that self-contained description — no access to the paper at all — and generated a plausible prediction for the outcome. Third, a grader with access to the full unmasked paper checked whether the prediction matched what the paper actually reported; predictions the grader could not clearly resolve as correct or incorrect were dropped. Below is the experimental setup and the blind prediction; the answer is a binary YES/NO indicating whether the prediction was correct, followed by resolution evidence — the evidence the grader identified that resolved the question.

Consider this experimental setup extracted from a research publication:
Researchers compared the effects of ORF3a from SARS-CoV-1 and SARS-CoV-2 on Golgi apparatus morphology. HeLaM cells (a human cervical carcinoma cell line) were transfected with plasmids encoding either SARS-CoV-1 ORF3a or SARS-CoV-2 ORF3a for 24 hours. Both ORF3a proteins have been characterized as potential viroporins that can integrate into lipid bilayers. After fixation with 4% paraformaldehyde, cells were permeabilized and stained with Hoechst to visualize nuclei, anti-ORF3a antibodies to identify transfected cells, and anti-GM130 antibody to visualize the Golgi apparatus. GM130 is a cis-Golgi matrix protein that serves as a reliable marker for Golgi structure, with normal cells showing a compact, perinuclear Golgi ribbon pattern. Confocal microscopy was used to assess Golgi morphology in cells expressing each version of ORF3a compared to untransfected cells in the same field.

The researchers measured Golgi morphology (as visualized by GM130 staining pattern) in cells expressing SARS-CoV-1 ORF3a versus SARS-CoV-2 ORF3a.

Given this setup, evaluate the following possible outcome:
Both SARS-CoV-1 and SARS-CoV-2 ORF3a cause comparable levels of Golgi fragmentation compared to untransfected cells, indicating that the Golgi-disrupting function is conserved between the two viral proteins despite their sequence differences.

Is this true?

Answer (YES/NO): YES